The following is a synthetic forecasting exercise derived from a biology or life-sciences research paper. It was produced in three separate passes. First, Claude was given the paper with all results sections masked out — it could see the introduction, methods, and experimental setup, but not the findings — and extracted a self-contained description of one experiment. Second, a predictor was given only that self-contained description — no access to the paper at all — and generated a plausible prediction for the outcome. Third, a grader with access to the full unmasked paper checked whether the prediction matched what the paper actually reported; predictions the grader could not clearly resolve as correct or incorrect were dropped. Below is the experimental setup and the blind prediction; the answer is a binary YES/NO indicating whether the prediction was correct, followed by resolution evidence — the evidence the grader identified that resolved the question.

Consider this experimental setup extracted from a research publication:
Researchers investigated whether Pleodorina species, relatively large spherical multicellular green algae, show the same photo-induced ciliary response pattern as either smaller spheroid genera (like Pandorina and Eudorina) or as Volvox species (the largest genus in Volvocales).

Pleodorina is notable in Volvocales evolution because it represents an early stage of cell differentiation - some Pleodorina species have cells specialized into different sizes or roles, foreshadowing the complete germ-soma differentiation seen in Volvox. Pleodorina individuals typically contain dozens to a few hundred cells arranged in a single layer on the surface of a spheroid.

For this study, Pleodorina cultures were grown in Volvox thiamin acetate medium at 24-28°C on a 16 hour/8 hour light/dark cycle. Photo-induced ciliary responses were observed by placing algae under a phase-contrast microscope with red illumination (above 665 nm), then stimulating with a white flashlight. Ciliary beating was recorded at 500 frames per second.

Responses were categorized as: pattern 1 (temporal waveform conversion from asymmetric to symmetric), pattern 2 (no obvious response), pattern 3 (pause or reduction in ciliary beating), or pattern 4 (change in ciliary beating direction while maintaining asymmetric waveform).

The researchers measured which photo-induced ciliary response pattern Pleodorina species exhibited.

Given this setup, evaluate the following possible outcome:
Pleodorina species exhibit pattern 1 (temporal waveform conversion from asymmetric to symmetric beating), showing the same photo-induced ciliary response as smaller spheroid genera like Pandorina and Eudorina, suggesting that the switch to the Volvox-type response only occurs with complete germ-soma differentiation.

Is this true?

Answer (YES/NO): NO